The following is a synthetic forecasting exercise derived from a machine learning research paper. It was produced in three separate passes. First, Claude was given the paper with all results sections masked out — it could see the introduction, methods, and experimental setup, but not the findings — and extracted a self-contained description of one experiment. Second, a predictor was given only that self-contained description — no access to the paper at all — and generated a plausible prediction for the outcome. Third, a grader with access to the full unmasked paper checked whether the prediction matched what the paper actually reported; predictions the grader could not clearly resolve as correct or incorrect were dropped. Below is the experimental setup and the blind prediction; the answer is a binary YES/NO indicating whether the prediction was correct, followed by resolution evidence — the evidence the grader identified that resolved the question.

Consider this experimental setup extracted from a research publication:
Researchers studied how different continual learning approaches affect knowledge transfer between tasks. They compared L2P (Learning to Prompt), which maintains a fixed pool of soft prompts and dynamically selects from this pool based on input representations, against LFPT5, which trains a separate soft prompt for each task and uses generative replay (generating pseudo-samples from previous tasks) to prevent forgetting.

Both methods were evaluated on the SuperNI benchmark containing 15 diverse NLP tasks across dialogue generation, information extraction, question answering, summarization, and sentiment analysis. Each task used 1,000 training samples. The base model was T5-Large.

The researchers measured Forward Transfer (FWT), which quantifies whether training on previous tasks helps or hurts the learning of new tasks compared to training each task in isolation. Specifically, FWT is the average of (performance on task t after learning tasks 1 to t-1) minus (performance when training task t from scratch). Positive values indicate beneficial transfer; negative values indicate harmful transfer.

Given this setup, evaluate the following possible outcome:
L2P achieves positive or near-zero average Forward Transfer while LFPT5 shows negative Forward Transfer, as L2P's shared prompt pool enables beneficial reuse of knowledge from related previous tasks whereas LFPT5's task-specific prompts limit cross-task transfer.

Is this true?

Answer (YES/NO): NO